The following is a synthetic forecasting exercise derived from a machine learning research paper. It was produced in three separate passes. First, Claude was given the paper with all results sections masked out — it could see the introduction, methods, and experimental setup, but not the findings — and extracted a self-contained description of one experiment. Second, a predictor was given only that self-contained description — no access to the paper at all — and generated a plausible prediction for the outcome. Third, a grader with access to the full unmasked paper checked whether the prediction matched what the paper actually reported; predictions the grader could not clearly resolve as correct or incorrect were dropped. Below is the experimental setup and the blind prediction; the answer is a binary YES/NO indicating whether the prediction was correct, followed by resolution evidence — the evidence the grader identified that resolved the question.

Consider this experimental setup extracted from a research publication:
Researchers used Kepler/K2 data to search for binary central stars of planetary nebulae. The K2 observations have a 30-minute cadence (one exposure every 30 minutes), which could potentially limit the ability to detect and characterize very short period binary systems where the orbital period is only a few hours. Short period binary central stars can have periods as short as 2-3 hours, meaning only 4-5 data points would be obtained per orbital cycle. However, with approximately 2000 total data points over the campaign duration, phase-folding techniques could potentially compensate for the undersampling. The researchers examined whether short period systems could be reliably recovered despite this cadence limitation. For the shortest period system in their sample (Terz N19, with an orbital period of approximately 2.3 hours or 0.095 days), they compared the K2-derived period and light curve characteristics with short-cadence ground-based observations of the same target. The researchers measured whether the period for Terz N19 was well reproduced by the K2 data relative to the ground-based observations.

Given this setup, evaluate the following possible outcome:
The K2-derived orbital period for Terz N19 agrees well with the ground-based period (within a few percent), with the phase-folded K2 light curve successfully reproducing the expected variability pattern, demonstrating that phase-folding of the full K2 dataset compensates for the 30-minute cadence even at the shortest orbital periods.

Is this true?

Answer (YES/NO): YES